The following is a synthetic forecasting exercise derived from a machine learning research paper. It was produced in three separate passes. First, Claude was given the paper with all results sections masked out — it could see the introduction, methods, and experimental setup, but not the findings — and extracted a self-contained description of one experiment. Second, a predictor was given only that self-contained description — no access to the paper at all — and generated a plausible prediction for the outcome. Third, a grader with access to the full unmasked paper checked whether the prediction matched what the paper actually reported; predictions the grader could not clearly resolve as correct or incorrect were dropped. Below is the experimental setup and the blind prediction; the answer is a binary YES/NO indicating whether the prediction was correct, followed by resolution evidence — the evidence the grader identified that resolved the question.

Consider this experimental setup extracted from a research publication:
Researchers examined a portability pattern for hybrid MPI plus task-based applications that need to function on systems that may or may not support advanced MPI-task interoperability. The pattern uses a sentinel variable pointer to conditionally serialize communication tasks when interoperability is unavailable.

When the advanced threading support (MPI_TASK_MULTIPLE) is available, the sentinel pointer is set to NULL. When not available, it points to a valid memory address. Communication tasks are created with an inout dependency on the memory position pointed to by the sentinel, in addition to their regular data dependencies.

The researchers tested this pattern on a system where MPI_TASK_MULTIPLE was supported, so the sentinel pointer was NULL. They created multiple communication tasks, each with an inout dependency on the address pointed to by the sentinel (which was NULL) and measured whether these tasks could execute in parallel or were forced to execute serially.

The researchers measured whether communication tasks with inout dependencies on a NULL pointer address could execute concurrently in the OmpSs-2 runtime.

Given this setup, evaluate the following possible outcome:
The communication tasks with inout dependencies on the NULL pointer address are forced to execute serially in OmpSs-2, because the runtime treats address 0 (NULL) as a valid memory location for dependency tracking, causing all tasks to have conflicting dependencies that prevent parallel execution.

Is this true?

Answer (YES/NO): NO